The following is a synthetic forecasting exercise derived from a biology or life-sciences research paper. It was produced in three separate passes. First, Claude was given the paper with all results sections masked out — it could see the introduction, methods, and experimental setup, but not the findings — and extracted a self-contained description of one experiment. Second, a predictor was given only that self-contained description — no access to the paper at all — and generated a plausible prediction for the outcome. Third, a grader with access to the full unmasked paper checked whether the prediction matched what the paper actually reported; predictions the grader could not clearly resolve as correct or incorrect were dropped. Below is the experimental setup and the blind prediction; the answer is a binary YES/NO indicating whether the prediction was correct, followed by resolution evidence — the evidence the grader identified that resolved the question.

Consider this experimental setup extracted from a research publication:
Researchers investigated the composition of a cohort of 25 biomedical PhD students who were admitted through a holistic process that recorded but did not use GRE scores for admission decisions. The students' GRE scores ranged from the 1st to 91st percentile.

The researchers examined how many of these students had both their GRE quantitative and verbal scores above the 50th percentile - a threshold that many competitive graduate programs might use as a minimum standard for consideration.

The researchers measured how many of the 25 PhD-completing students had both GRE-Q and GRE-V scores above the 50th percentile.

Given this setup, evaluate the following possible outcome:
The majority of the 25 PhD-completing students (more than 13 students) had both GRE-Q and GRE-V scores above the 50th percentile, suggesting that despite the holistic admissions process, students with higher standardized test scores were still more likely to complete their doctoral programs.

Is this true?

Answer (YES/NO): NO